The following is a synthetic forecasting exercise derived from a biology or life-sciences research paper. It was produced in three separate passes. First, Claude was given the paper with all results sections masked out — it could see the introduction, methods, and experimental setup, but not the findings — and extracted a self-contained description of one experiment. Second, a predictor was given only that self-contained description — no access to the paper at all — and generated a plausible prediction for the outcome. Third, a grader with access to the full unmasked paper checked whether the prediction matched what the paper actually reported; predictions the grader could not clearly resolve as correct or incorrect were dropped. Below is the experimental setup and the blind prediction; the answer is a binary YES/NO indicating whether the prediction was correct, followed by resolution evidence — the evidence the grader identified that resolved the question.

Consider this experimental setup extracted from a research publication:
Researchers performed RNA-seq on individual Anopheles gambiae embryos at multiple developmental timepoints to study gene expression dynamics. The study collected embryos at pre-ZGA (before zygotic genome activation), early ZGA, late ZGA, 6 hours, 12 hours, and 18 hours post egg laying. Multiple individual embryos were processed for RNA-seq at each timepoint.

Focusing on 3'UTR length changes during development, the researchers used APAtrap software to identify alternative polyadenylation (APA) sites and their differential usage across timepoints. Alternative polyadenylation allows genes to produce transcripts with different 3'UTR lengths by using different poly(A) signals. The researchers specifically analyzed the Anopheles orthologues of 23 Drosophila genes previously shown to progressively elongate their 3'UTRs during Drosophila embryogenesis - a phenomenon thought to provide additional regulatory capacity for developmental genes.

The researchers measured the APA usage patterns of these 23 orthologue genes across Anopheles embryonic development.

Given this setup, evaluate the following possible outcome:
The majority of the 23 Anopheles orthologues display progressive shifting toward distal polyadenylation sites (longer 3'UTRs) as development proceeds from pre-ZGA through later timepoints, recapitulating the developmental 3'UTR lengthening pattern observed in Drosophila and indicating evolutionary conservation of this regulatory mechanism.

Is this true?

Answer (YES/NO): YES